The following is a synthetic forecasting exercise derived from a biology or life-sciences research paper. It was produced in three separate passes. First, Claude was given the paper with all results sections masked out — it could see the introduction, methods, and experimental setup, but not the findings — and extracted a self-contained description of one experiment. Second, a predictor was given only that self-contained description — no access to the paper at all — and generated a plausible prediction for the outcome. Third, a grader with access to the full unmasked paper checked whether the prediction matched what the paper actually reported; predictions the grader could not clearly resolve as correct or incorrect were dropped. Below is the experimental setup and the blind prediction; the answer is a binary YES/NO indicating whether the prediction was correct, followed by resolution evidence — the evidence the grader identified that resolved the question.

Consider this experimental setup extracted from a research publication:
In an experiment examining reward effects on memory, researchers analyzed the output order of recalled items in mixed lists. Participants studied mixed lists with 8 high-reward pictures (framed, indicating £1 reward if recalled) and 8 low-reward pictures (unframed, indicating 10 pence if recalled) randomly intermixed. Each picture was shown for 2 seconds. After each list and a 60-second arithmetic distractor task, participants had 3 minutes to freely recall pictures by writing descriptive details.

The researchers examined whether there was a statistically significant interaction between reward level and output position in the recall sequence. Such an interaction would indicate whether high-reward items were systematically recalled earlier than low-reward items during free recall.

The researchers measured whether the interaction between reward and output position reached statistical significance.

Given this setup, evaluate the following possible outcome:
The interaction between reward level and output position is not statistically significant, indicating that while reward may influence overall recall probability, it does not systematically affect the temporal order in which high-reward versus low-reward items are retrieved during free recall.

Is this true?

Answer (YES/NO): YES